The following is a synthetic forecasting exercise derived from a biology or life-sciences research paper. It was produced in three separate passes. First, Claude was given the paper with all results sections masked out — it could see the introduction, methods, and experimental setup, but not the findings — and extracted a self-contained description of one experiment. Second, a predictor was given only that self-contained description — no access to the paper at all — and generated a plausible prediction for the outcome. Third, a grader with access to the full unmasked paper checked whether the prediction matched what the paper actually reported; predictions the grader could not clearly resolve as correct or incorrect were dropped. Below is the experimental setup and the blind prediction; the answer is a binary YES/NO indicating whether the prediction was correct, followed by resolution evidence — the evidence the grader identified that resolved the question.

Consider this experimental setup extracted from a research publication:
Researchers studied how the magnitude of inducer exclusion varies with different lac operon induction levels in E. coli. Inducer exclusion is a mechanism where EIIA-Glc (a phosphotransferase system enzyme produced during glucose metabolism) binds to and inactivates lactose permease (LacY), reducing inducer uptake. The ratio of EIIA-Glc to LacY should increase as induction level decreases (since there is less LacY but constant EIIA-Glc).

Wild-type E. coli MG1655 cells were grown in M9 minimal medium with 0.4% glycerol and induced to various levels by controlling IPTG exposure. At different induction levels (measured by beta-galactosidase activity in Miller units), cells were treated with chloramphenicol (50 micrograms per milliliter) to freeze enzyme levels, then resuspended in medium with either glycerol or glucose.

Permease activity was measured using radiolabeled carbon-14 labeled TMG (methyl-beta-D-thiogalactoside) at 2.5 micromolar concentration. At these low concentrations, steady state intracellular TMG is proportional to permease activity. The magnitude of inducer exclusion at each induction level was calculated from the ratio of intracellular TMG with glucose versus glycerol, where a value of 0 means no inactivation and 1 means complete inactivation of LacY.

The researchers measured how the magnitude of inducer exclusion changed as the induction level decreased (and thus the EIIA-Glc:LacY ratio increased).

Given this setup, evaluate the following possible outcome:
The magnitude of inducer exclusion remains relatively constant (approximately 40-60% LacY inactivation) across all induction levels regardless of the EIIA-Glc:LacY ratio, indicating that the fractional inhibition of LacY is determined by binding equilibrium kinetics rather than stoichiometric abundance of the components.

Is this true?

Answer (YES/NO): NO